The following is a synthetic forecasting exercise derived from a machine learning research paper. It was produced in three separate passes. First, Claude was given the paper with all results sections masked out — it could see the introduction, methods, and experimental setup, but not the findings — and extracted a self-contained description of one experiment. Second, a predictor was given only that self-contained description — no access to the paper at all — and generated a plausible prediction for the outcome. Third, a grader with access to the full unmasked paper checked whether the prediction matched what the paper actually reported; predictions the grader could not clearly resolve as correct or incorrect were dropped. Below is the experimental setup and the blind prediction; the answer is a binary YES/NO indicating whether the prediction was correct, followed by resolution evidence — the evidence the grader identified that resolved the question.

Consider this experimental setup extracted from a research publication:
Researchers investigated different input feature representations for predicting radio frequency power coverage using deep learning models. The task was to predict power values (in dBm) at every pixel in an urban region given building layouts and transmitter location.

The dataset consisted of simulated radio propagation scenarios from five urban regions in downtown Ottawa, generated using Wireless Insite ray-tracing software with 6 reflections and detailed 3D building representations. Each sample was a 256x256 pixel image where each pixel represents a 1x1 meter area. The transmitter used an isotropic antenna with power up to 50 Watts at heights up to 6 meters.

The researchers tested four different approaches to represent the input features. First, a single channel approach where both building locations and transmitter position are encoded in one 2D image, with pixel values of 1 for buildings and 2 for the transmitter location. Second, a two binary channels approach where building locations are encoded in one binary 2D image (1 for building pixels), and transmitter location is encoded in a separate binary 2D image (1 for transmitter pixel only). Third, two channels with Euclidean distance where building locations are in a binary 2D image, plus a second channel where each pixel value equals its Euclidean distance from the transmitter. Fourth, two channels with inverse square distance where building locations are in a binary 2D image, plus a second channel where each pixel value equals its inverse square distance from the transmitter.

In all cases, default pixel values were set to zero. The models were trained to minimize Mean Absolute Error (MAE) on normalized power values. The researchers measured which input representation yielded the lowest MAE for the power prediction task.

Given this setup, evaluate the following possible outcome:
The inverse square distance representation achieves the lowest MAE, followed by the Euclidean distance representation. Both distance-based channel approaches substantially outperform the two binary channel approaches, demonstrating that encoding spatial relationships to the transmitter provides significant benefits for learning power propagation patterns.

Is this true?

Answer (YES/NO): NO